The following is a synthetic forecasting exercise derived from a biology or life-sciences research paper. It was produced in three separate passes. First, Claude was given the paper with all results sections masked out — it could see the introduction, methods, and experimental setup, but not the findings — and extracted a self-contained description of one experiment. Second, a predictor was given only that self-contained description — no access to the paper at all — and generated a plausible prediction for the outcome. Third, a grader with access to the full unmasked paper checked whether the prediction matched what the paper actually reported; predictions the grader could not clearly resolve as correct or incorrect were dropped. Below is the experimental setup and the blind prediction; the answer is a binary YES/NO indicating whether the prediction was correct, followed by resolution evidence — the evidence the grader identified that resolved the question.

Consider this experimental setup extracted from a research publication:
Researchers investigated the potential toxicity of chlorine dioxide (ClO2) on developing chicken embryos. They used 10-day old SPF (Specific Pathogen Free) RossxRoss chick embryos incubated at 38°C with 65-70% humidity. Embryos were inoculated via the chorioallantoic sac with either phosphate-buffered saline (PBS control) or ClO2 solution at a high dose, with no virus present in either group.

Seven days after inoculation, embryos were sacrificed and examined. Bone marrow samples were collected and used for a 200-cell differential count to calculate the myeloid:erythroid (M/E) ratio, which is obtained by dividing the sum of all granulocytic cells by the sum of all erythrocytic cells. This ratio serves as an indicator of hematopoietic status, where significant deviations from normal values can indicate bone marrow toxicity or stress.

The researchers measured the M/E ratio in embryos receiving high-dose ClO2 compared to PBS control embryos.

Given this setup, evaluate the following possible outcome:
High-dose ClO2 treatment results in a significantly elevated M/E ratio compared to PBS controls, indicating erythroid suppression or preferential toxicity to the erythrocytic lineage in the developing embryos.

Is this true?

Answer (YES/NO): NO